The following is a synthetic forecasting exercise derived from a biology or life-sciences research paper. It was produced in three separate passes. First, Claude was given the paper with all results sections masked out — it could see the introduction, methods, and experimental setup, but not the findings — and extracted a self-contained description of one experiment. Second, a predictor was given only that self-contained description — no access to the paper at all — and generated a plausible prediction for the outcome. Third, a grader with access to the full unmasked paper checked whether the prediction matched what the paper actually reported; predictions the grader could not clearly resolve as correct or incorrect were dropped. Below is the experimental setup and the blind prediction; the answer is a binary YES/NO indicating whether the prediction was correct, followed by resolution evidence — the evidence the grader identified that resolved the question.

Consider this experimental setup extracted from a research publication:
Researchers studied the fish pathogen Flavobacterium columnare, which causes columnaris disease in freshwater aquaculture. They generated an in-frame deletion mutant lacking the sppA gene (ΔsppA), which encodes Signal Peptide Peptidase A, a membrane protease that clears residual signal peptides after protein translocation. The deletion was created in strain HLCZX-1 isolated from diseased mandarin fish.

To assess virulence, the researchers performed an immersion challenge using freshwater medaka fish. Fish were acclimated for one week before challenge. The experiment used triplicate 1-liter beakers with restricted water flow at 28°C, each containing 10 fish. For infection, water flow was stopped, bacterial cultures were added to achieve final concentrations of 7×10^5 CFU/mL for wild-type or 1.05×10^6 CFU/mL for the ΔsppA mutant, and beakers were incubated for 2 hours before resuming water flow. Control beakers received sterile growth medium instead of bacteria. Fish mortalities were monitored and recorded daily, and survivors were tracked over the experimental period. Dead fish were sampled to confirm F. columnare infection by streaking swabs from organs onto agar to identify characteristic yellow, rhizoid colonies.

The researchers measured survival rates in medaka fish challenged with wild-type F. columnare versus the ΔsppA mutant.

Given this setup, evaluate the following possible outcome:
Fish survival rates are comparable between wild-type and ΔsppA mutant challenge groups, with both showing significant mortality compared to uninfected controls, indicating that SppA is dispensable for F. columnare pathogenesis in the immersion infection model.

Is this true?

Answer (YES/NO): NO